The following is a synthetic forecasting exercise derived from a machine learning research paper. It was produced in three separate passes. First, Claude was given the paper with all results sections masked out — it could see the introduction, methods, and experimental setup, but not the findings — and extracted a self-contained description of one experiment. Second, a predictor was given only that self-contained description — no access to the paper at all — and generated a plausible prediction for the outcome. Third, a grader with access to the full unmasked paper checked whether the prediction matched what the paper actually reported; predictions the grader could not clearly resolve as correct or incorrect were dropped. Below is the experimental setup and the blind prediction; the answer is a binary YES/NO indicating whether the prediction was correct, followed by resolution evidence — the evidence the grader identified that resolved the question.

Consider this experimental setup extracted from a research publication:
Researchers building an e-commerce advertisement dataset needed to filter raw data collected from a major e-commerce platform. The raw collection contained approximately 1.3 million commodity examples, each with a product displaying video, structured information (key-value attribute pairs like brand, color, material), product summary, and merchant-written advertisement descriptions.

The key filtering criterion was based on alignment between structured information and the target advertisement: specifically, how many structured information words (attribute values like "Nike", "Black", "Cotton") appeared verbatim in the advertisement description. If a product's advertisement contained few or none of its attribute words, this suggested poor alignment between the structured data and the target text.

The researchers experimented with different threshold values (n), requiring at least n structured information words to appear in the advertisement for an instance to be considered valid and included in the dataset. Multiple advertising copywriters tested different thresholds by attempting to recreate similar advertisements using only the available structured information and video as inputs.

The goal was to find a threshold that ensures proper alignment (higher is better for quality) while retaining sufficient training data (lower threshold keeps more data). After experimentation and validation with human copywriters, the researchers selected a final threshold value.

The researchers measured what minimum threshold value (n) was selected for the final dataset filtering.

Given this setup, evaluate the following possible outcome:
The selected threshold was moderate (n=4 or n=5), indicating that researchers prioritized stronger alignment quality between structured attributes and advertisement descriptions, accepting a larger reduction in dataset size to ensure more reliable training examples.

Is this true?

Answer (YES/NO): NO